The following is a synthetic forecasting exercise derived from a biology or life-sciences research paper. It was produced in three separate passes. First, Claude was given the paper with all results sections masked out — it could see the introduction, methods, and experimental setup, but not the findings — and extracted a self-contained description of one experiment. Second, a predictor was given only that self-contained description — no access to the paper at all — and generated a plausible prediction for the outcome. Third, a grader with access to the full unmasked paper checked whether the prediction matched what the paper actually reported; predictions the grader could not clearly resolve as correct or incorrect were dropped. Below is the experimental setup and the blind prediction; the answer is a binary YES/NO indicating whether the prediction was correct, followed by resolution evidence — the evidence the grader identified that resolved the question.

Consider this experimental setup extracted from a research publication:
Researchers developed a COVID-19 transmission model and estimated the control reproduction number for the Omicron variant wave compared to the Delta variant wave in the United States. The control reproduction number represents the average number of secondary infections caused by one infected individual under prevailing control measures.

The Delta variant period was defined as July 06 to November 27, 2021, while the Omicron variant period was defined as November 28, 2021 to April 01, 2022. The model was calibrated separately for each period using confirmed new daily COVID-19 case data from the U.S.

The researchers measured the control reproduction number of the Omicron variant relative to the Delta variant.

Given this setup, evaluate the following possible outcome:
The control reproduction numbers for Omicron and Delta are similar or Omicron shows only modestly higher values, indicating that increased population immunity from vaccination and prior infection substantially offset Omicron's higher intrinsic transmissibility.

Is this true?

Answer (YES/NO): NO